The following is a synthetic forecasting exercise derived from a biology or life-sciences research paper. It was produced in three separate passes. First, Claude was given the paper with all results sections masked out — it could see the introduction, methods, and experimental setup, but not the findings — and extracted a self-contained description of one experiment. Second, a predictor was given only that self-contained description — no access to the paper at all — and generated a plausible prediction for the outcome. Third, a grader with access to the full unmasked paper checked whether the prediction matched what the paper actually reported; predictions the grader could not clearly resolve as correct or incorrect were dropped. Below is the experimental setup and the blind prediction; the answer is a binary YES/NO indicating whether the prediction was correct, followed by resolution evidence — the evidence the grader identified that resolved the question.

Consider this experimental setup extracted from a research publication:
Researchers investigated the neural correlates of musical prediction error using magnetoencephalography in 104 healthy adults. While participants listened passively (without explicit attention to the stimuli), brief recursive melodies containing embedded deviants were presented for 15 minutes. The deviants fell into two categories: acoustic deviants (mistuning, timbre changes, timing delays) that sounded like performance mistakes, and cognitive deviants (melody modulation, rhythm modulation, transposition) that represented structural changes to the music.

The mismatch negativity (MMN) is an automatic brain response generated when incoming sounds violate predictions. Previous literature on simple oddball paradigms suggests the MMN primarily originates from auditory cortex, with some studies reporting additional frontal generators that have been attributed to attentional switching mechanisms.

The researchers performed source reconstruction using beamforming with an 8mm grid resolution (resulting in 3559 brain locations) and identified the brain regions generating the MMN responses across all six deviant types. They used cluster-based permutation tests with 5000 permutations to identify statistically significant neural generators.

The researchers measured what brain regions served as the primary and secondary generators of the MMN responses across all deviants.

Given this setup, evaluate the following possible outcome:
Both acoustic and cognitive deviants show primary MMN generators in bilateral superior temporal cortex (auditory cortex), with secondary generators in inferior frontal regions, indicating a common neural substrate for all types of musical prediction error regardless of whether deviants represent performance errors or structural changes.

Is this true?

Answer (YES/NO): NO